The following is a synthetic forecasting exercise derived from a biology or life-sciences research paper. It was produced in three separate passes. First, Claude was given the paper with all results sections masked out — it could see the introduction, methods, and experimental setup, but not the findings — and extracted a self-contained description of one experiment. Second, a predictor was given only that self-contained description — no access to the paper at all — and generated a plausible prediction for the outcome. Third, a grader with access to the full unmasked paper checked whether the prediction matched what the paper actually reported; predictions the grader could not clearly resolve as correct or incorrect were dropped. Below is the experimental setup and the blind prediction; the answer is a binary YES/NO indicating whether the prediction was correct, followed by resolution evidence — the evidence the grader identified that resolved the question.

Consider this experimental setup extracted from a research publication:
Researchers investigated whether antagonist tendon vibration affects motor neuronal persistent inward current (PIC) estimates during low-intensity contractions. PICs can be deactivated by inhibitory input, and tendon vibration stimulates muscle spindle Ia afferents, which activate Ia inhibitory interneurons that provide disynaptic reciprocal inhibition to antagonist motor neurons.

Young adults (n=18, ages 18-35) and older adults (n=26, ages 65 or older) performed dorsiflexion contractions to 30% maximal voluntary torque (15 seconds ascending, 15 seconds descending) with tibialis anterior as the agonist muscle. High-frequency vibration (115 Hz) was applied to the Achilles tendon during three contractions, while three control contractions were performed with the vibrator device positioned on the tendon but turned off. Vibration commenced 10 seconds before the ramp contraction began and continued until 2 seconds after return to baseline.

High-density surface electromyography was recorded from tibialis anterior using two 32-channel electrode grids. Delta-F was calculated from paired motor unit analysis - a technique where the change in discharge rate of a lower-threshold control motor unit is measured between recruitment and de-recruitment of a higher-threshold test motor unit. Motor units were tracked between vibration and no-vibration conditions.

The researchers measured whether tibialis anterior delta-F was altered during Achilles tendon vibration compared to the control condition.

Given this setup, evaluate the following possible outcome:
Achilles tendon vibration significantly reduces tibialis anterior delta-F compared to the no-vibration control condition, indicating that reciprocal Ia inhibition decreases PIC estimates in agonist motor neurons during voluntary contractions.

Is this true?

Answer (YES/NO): YES